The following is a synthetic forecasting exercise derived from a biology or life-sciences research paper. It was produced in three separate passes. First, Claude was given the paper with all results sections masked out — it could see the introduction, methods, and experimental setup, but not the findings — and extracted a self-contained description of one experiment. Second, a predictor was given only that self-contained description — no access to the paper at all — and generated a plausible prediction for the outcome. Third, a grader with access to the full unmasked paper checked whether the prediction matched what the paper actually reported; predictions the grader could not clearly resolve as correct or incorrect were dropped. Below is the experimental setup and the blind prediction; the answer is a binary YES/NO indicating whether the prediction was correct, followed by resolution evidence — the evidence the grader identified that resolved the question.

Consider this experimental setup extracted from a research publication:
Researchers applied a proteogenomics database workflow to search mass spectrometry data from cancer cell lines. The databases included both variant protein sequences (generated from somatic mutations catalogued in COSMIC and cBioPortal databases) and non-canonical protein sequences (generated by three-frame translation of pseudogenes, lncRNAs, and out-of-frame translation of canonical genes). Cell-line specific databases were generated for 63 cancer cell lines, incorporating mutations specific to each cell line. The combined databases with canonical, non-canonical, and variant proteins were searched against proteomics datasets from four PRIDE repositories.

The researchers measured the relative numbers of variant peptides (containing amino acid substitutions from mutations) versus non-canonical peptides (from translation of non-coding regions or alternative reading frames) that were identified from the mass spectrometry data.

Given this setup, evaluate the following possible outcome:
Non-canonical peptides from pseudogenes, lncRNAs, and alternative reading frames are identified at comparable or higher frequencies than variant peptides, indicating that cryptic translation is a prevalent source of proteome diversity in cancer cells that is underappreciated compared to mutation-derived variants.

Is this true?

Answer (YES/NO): YES